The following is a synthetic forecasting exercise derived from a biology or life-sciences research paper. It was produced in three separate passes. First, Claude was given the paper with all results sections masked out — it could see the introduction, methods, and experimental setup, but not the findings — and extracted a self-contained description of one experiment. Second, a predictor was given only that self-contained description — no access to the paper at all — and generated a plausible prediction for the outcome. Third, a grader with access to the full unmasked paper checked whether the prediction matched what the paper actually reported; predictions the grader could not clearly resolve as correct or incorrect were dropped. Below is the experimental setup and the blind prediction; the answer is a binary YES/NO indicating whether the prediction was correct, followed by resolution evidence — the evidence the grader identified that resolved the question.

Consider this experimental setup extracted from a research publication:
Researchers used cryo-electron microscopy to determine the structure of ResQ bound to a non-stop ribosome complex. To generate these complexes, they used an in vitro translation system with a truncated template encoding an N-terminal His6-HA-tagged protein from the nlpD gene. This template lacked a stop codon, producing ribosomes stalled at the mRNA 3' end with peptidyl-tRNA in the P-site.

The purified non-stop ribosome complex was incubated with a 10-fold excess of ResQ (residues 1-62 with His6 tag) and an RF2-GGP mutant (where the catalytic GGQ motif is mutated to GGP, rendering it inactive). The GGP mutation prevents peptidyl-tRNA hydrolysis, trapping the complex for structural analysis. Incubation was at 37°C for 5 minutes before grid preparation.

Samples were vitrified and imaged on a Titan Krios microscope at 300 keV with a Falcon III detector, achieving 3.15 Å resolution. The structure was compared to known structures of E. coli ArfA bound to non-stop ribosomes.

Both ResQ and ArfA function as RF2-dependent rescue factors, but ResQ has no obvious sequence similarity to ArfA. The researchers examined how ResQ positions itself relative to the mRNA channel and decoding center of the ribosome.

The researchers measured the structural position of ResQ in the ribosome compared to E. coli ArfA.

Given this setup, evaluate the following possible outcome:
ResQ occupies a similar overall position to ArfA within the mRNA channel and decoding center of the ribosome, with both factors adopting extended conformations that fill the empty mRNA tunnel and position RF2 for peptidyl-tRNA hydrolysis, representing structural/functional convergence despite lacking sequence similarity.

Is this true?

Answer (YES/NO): NO